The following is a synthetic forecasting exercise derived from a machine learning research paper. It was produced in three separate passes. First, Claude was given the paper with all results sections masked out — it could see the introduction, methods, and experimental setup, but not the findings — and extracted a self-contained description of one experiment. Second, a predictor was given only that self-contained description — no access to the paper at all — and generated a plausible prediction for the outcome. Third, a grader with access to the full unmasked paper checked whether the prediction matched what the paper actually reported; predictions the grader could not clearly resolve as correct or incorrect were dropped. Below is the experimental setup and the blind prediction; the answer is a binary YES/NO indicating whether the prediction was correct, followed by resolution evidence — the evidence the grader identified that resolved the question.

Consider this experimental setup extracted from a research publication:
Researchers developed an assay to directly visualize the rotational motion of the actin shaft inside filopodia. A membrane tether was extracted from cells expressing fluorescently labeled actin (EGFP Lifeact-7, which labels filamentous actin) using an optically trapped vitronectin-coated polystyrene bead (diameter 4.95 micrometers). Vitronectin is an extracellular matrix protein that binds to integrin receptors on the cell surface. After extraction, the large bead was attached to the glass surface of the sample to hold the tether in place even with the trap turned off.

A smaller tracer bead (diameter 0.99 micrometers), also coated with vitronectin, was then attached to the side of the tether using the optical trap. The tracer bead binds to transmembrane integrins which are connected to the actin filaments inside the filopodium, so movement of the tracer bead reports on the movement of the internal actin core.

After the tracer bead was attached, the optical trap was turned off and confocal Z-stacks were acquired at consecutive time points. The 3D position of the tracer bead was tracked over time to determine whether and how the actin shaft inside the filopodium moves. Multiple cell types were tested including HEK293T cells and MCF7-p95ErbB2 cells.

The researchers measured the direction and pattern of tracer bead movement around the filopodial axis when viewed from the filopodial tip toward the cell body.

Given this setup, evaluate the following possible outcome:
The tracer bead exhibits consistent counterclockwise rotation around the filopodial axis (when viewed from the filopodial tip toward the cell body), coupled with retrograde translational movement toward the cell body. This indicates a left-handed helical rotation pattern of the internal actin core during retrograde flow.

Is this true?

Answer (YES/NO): YES